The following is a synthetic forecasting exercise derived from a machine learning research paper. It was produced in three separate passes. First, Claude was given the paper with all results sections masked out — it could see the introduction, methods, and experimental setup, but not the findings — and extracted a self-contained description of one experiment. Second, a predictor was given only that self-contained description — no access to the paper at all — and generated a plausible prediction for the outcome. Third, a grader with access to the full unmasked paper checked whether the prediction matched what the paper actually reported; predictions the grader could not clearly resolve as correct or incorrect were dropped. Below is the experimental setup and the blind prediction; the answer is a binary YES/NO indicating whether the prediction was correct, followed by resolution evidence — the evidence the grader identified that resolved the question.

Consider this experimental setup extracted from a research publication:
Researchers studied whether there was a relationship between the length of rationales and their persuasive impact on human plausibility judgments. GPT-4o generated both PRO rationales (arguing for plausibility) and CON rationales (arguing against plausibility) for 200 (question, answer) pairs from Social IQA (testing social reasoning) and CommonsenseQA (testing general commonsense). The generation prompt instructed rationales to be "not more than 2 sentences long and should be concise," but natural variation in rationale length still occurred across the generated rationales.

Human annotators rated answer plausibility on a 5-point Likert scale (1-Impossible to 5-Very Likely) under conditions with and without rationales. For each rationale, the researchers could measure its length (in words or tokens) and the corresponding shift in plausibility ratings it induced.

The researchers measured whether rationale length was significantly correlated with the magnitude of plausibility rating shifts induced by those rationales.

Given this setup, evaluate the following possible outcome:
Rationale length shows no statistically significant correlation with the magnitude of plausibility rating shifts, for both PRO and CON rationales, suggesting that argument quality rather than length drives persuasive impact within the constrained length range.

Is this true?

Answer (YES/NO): YES